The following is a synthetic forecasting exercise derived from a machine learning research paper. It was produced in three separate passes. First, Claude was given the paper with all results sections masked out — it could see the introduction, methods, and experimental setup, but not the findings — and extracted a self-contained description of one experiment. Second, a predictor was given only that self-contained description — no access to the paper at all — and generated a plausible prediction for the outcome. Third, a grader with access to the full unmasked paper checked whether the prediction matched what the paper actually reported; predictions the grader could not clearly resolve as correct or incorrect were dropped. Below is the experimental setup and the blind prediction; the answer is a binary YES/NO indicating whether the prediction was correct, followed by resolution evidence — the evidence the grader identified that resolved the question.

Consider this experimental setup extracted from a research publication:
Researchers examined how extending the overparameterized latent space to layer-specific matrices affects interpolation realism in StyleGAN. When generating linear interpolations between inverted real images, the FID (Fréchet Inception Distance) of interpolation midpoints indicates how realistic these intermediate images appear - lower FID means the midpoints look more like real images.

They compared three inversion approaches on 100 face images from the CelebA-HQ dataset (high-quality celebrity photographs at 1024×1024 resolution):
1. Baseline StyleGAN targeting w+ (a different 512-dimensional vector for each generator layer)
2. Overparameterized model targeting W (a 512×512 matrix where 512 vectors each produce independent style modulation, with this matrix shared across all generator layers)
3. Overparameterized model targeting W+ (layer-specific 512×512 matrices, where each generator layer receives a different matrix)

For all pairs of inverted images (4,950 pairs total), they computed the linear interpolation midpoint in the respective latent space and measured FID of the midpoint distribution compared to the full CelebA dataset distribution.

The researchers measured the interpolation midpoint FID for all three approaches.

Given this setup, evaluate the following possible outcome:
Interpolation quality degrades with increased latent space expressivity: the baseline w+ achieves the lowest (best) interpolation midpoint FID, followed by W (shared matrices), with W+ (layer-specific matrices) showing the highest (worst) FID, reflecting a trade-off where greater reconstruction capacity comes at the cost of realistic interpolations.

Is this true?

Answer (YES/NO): YES